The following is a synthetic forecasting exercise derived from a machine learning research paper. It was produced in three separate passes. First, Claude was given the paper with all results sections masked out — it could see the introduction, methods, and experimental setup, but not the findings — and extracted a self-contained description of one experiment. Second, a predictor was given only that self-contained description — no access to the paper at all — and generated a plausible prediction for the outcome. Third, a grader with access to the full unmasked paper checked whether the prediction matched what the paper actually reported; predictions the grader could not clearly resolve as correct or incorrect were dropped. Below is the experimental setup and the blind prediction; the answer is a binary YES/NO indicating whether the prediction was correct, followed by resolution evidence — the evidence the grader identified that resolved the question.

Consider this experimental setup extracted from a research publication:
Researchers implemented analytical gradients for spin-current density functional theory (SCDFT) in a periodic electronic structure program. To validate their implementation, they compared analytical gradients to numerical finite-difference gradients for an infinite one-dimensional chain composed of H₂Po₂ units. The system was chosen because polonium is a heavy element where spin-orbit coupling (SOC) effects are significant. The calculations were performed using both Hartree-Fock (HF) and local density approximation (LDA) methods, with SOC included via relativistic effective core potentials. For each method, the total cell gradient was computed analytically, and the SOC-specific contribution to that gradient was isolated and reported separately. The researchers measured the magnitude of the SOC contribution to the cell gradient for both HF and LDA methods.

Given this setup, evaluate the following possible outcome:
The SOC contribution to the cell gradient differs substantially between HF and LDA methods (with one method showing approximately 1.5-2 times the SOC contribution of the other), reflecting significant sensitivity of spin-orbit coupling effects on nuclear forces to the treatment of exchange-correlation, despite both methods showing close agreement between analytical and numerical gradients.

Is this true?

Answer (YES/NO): NO